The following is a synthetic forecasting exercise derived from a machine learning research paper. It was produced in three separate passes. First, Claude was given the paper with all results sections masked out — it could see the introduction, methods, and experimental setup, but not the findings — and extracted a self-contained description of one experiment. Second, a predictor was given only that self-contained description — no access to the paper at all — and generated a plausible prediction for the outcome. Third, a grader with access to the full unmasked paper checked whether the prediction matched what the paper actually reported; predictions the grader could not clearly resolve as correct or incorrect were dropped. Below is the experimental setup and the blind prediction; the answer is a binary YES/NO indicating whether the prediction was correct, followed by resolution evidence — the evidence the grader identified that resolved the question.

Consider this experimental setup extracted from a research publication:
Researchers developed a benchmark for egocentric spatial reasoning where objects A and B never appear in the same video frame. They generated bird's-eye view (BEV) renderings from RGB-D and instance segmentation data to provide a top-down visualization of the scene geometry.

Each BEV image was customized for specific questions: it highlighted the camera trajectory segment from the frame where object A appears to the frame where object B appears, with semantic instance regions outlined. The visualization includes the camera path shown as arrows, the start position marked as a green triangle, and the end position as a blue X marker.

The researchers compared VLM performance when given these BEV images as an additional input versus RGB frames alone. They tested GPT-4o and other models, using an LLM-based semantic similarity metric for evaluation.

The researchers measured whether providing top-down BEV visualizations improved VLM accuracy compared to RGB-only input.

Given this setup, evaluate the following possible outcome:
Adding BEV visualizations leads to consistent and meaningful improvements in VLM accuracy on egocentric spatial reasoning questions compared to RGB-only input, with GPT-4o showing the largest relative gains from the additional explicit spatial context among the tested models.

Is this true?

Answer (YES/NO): NO